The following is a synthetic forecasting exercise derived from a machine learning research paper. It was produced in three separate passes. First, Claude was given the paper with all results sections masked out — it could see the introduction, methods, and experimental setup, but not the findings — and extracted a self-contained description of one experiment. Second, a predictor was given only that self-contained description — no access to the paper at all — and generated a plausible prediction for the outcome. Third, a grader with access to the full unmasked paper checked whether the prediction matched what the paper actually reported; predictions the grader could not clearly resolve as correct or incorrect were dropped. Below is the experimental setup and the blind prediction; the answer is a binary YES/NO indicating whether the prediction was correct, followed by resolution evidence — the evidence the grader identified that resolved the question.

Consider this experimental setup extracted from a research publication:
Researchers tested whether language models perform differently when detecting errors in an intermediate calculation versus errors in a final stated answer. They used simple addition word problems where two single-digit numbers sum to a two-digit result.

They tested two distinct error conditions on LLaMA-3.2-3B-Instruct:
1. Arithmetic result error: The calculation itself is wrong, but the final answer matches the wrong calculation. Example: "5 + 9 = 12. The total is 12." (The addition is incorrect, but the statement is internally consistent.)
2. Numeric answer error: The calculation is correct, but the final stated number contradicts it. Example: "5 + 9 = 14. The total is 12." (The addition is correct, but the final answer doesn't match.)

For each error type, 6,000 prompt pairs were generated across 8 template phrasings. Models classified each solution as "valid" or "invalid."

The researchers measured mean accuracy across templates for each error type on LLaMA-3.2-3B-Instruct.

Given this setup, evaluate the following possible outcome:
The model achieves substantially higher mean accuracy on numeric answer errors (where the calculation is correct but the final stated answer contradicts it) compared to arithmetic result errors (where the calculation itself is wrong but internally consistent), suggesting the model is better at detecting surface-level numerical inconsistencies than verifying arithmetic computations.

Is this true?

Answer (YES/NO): NO